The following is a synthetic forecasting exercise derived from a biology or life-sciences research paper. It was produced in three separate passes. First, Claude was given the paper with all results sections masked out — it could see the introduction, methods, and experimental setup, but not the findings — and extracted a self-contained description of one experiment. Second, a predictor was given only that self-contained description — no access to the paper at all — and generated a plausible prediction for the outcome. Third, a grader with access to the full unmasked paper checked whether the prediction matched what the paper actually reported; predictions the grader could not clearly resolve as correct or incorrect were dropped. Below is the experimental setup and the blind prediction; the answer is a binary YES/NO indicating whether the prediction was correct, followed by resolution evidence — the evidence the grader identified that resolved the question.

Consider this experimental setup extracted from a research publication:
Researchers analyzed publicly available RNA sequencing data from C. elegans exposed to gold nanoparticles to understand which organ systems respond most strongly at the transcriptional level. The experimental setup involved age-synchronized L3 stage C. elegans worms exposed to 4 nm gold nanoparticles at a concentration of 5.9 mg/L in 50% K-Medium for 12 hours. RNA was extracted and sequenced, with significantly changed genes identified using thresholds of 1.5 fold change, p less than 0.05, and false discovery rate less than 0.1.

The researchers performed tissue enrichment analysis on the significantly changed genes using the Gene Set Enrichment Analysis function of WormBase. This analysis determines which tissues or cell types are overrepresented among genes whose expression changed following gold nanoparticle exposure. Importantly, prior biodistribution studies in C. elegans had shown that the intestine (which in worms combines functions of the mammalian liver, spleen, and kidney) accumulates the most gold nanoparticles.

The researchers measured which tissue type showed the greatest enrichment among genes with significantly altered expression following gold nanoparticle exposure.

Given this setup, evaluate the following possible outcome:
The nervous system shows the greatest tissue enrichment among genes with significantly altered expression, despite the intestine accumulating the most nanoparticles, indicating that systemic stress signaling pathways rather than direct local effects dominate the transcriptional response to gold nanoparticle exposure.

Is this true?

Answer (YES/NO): YES